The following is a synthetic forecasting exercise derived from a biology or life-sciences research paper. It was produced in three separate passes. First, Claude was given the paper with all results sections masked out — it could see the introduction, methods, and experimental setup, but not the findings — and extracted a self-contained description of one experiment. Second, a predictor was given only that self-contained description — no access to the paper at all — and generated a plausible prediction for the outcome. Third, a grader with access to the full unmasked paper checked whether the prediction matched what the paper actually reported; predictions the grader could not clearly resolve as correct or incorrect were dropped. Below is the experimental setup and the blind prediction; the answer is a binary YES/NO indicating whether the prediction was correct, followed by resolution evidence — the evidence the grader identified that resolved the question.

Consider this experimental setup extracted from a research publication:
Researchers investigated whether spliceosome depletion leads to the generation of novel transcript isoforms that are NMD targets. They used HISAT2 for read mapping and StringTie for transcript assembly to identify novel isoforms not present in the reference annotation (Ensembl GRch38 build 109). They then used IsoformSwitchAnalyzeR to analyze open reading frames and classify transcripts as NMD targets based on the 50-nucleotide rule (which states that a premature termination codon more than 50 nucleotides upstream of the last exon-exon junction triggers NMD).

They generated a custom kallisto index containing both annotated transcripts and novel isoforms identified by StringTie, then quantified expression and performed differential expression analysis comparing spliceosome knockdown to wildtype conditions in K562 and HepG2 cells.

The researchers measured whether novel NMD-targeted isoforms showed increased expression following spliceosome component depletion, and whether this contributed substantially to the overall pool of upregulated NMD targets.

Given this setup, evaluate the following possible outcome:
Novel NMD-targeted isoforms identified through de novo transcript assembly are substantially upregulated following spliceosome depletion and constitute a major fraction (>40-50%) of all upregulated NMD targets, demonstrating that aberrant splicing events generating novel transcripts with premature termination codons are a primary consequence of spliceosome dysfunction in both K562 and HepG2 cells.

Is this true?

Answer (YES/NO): NO